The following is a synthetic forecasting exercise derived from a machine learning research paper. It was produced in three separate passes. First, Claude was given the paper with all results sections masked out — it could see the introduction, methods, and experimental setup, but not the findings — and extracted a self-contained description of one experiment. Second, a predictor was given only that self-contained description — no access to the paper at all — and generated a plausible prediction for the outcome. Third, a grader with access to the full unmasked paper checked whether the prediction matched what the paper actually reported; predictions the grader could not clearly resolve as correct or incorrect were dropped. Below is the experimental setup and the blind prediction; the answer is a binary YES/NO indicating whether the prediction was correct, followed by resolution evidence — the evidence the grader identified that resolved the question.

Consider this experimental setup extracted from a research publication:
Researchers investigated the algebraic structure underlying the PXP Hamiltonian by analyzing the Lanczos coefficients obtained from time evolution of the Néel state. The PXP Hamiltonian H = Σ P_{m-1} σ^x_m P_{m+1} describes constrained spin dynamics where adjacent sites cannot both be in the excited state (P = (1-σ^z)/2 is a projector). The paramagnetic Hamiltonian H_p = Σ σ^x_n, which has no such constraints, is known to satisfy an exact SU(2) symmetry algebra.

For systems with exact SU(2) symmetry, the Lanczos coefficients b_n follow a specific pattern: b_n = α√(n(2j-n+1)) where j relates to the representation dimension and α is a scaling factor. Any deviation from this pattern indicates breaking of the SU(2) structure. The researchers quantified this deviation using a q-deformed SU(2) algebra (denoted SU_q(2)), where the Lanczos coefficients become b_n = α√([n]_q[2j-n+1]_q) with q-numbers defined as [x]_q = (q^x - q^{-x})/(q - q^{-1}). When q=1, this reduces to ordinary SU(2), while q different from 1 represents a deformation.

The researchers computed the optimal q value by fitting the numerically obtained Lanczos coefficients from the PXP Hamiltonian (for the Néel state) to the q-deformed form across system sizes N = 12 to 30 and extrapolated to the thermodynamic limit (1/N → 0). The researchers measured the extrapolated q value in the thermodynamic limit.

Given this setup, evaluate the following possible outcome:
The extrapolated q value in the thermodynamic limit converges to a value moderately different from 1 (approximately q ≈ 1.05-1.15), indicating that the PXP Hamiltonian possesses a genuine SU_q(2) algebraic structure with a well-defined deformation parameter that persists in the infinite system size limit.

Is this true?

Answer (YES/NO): NO